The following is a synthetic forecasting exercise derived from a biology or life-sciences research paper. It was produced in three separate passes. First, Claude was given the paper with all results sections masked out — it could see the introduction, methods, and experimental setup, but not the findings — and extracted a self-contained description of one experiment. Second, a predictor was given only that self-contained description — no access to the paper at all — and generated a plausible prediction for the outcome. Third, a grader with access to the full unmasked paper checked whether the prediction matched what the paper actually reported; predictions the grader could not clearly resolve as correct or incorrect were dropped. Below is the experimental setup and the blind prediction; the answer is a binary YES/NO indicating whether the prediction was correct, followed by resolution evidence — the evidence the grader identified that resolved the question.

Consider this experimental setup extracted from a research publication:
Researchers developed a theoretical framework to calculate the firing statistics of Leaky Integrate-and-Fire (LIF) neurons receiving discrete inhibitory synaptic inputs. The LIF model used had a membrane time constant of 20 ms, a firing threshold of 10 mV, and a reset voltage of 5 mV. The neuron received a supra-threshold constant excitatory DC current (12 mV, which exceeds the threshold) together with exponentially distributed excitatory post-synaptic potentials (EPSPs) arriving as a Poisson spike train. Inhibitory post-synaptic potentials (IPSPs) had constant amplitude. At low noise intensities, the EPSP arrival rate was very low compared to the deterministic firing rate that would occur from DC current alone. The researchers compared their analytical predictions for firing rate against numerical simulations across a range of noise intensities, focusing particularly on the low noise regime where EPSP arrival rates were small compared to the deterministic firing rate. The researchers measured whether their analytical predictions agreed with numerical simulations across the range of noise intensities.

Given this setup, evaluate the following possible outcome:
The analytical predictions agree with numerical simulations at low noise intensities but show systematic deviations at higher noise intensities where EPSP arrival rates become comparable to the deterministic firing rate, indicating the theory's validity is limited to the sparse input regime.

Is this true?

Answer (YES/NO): NO